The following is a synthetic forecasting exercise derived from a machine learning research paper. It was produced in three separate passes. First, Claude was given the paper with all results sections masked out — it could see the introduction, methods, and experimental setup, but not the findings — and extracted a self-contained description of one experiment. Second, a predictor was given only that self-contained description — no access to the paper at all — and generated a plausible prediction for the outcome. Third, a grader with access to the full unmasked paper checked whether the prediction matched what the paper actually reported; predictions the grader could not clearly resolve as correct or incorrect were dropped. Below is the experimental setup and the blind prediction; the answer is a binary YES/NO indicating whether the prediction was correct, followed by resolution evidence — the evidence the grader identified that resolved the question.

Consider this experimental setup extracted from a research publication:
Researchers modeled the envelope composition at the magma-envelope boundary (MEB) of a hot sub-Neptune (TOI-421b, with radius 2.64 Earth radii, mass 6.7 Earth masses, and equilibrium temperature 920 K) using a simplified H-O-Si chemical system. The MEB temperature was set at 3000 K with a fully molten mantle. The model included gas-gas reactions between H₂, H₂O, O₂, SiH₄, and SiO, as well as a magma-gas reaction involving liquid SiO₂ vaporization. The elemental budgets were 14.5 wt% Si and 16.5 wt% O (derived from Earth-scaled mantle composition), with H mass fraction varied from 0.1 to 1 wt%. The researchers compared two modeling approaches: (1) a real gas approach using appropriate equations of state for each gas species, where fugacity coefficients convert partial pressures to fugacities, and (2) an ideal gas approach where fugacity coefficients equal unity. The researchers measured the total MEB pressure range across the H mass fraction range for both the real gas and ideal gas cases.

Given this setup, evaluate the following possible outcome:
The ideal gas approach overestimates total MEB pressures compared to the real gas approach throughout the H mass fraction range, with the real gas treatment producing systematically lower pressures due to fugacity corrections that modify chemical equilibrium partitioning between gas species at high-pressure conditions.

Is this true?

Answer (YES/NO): NO